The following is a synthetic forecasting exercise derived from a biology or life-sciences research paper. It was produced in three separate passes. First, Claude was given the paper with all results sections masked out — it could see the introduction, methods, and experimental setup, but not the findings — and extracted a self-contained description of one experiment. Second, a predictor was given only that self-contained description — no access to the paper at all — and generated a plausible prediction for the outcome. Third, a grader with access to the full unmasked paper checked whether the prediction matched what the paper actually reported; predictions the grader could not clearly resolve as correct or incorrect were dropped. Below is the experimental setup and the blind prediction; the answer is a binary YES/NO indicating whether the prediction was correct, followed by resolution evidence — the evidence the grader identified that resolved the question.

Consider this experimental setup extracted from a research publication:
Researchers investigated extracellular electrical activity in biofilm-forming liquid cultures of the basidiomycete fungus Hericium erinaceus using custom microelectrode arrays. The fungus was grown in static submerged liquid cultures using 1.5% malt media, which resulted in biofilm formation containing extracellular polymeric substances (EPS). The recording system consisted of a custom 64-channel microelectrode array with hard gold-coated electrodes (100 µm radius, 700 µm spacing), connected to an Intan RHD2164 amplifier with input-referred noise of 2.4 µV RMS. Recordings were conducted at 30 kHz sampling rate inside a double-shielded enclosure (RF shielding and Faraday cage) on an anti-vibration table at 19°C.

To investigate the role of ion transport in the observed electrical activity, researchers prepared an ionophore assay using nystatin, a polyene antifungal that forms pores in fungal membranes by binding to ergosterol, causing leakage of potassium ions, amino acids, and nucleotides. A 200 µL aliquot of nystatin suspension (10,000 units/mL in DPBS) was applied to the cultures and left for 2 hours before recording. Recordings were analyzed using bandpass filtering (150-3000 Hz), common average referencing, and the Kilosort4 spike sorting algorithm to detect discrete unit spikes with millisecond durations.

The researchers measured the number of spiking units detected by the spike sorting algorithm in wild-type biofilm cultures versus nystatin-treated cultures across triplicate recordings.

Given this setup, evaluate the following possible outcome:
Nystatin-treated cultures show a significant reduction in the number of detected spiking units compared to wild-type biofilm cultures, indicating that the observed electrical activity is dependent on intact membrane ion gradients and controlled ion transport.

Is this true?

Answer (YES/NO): YES